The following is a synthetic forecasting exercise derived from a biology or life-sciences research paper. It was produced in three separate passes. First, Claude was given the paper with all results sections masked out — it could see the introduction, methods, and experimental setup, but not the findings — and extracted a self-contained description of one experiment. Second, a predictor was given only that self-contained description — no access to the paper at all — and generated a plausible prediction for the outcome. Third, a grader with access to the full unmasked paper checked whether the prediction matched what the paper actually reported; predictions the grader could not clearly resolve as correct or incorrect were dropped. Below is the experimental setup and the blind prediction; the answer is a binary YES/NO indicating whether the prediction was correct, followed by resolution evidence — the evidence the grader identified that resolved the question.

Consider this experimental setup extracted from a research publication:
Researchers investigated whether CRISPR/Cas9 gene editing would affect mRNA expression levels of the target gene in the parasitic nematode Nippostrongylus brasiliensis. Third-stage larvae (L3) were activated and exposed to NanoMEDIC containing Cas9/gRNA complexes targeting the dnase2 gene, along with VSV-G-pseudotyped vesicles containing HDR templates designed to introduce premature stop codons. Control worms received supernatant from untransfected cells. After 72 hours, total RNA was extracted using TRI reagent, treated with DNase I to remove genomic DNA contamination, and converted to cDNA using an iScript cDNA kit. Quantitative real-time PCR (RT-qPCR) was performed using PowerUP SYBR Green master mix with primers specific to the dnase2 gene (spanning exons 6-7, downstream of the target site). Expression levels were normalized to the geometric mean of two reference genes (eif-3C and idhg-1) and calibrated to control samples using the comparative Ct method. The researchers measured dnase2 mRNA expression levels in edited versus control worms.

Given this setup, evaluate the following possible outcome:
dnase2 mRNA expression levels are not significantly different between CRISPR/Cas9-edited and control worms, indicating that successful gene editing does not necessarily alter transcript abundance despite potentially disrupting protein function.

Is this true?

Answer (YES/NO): NO